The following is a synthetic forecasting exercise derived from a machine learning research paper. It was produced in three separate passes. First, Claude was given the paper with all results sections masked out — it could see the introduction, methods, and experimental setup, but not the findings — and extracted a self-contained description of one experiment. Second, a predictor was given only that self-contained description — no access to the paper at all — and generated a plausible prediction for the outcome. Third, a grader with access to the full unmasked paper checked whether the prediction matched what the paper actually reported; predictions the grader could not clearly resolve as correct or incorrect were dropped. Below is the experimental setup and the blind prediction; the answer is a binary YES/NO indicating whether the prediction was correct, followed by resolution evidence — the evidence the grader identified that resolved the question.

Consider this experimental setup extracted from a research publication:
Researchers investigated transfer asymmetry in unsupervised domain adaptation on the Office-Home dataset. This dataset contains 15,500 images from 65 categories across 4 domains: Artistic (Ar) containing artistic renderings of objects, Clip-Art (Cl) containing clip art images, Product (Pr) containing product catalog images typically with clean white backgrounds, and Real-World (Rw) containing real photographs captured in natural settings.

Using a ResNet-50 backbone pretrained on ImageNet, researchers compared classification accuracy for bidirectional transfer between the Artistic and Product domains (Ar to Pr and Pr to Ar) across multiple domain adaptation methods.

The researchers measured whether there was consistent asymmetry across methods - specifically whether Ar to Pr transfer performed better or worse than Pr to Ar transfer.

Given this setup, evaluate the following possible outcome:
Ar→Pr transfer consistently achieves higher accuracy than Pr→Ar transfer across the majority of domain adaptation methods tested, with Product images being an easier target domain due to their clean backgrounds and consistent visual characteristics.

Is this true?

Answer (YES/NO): YES